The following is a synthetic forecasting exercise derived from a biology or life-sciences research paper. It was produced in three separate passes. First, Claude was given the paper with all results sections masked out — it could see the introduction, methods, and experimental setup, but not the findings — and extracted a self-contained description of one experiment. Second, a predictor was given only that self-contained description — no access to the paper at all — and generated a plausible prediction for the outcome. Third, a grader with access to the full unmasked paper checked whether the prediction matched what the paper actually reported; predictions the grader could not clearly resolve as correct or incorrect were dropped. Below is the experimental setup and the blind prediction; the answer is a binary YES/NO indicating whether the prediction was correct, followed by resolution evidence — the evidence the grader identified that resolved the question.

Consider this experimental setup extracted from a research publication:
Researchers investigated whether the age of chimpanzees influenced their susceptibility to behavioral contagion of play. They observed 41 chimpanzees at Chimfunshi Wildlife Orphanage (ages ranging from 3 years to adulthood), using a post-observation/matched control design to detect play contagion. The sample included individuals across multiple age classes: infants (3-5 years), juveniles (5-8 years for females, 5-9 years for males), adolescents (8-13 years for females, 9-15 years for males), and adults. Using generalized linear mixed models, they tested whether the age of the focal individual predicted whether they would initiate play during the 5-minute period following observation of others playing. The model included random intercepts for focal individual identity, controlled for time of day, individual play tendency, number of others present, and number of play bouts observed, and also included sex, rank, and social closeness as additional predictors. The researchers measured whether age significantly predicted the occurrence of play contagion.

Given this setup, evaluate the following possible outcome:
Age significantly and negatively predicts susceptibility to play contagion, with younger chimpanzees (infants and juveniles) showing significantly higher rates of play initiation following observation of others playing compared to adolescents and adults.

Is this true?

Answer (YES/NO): YES